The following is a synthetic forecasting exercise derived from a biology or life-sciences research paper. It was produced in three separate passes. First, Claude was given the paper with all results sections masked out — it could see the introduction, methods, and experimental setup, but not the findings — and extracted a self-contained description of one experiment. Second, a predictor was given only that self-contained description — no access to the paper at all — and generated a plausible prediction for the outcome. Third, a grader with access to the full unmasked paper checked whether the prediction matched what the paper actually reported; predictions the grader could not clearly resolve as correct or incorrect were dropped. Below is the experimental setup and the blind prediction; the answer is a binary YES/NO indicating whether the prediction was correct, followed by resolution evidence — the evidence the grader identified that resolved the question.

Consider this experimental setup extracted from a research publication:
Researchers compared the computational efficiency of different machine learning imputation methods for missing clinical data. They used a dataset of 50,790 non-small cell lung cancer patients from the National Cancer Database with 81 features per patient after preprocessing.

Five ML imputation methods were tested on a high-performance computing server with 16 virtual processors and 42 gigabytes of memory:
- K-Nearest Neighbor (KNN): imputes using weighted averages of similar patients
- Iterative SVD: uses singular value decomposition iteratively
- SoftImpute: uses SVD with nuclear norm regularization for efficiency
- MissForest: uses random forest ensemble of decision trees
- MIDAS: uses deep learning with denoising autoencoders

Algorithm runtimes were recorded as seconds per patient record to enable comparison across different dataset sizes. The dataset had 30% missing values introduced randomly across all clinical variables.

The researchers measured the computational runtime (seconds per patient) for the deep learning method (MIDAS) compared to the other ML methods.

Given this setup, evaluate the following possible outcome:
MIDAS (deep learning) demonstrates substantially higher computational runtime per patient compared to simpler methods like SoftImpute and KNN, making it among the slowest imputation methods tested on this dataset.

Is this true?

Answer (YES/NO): NO